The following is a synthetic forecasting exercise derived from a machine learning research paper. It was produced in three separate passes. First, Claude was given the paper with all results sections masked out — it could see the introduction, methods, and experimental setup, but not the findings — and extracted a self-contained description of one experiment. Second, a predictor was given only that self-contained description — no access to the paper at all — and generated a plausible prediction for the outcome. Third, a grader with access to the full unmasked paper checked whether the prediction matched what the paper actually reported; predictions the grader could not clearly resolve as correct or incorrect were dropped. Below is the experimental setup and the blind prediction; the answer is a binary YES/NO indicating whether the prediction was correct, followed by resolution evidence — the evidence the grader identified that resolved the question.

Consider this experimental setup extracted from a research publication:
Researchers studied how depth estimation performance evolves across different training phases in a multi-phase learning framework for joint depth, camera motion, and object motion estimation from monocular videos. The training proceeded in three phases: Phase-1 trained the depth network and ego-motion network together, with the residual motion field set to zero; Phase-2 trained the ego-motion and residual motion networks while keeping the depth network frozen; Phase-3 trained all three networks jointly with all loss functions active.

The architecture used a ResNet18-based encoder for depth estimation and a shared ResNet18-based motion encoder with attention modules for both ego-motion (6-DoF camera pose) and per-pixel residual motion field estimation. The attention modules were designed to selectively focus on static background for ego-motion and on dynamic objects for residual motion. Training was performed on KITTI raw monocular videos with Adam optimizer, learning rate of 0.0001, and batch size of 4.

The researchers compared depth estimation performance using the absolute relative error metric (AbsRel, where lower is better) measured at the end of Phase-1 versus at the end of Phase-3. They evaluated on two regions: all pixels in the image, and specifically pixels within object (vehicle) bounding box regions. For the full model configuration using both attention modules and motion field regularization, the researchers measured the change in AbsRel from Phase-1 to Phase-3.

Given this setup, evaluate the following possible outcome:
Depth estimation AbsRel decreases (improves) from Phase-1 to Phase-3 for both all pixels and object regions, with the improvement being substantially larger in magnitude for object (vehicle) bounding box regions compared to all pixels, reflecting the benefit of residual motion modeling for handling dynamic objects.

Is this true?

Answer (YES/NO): YES